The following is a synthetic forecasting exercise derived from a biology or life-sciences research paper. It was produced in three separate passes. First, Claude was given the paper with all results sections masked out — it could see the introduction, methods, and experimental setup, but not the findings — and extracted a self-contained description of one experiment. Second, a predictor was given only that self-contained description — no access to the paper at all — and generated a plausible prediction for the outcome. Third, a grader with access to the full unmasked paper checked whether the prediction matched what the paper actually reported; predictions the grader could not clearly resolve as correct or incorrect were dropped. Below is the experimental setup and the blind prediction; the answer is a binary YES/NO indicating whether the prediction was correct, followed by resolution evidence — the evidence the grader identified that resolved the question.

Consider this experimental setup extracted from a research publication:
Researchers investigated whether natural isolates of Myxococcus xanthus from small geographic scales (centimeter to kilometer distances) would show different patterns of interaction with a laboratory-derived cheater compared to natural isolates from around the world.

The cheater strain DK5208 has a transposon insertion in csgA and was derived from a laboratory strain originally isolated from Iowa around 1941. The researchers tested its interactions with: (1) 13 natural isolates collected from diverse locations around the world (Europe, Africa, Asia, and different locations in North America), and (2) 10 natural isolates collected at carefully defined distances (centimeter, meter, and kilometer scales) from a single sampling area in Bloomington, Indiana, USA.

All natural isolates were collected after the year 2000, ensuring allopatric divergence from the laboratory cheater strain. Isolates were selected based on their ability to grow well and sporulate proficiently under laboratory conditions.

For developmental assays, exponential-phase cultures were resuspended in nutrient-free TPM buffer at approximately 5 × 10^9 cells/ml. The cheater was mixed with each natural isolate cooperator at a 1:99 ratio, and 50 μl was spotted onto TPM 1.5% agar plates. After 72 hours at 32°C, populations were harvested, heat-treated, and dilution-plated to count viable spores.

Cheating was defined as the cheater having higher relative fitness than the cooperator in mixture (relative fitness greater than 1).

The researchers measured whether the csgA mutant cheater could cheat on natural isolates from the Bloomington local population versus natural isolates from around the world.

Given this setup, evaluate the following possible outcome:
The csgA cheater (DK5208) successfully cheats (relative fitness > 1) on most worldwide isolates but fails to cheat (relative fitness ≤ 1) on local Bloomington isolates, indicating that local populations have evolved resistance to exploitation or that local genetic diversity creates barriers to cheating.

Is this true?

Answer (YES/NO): NO